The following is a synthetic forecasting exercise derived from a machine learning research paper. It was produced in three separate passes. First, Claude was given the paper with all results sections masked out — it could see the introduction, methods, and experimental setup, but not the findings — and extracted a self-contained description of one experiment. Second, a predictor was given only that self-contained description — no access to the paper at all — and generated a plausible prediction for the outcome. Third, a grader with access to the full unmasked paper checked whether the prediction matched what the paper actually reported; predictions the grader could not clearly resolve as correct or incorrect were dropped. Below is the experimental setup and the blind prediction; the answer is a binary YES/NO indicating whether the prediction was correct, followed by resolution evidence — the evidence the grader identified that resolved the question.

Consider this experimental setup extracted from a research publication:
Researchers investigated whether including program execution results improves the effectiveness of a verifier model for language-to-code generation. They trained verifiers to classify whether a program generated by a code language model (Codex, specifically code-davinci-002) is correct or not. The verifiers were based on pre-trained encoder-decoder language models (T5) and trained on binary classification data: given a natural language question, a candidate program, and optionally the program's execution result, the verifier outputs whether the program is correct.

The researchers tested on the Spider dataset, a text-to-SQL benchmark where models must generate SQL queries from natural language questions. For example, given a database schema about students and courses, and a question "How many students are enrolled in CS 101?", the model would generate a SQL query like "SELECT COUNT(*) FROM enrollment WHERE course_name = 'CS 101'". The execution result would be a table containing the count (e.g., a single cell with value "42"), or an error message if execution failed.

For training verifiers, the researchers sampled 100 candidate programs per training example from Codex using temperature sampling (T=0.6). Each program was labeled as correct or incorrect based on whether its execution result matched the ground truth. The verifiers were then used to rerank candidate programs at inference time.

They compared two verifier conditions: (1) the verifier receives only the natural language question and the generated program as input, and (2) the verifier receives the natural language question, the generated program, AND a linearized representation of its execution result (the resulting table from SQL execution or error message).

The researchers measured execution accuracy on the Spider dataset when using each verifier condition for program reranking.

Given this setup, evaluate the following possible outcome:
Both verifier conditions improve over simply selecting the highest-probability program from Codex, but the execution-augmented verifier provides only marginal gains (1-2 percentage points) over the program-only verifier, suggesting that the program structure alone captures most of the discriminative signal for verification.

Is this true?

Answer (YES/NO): NO